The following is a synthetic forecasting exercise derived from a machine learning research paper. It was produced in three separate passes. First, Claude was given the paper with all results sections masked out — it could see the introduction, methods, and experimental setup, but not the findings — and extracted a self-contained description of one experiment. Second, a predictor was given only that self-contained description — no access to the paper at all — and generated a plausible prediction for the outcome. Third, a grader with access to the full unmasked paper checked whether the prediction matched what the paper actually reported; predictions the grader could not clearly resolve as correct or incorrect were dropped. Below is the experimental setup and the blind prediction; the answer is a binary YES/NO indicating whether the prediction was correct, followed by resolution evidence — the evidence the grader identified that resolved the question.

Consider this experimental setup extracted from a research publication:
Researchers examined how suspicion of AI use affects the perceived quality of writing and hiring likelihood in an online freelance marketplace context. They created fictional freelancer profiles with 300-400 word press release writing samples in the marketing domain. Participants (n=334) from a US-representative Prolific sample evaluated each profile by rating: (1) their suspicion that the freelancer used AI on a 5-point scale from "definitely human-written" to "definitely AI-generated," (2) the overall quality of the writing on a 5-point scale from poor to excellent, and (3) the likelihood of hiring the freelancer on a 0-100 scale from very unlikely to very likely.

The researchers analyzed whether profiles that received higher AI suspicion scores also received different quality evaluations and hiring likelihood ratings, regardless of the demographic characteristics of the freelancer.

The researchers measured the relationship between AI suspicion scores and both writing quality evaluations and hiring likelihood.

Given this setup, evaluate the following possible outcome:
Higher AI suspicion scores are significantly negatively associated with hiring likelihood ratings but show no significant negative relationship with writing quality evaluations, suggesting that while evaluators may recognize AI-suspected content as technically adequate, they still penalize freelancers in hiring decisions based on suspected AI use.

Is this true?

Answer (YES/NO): NO